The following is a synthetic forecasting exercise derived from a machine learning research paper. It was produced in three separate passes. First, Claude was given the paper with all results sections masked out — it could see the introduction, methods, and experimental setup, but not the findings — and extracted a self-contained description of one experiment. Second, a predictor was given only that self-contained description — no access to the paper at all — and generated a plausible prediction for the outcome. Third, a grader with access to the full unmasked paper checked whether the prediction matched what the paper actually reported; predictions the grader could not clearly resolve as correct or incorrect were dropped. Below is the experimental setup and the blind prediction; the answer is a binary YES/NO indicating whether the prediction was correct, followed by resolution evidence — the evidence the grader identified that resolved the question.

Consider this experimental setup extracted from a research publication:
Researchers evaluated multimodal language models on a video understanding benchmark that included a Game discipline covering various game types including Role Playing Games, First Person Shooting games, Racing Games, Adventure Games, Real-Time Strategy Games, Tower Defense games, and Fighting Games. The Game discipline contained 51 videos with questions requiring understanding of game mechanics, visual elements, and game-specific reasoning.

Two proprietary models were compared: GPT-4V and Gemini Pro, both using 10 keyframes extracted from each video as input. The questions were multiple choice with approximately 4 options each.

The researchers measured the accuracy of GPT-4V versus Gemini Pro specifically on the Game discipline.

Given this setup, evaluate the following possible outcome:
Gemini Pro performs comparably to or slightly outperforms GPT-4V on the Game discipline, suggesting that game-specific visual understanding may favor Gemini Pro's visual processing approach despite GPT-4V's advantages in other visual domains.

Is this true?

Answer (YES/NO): NO